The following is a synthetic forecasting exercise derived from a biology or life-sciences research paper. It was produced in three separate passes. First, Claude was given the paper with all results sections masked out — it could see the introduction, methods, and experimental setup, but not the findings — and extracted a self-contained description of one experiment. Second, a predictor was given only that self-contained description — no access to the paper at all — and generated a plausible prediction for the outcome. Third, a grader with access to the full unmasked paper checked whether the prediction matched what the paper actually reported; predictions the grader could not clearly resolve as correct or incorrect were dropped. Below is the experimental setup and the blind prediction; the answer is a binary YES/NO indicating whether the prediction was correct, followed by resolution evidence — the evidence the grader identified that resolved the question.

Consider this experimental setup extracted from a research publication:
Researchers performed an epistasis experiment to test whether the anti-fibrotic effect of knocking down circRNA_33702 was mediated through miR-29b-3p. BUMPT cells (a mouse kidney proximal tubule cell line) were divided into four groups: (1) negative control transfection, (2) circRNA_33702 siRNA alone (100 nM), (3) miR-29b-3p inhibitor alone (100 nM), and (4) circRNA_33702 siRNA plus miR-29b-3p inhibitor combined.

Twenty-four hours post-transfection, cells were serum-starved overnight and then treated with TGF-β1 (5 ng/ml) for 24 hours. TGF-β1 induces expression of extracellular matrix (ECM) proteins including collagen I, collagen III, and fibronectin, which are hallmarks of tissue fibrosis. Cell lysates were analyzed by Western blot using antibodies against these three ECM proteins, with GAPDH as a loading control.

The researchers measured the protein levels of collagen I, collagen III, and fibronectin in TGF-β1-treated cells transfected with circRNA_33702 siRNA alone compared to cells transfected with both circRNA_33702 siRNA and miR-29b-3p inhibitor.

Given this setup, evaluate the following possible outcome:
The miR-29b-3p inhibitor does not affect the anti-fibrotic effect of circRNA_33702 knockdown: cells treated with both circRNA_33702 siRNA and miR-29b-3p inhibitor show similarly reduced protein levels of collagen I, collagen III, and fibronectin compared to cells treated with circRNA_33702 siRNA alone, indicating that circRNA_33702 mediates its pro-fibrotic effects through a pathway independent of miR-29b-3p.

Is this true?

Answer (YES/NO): NO